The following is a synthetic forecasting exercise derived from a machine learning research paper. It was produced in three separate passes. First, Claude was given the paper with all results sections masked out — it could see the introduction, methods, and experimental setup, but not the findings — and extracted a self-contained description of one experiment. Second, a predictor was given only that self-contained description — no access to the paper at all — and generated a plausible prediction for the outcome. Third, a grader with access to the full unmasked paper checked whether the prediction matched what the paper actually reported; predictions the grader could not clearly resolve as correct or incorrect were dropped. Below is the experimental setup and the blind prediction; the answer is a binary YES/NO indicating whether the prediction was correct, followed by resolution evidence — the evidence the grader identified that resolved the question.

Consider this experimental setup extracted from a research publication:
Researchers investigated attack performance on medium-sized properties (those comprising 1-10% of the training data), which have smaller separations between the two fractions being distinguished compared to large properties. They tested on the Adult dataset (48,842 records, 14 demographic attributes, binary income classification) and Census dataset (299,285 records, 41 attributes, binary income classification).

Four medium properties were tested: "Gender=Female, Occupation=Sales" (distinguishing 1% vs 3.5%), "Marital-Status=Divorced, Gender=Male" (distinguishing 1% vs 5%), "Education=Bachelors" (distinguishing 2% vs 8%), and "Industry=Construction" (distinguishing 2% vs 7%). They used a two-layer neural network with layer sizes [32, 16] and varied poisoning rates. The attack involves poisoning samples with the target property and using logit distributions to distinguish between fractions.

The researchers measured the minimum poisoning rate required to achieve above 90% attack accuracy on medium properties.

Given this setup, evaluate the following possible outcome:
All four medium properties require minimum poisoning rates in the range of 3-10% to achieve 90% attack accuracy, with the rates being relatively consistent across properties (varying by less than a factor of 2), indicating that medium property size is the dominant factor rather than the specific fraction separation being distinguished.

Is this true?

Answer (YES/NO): NO